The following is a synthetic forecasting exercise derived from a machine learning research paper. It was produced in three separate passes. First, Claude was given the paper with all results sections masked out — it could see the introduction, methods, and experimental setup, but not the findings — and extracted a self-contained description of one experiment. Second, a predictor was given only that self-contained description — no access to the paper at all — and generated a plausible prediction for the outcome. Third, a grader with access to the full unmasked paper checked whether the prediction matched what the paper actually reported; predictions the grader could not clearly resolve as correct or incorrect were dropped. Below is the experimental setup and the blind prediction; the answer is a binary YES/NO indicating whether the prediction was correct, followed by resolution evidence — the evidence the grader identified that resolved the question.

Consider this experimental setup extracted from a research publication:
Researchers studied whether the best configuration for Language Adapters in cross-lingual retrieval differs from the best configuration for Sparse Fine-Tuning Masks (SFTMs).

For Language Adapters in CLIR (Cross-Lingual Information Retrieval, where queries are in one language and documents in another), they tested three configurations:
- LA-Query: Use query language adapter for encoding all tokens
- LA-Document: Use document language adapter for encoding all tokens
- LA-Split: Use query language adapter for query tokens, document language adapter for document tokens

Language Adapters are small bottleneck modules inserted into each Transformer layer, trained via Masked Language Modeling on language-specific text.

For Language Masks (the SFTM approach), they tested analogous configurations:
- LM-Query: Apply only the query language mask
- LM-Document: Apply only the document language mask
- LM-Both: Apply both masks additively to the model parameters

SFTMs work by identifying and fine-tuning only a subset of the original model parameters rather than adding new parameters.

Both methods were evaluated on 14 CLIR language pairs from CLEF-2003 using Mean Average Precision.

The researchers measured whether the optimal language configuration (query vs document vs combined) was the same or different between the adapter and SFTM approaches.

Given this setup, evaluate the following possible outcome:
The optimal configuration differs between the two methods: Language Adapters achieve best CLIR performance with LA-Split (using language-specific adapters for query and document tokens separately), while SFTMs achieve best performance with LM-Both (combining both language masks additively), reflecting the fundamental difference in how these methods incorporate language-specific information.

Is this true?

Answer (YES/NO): NO